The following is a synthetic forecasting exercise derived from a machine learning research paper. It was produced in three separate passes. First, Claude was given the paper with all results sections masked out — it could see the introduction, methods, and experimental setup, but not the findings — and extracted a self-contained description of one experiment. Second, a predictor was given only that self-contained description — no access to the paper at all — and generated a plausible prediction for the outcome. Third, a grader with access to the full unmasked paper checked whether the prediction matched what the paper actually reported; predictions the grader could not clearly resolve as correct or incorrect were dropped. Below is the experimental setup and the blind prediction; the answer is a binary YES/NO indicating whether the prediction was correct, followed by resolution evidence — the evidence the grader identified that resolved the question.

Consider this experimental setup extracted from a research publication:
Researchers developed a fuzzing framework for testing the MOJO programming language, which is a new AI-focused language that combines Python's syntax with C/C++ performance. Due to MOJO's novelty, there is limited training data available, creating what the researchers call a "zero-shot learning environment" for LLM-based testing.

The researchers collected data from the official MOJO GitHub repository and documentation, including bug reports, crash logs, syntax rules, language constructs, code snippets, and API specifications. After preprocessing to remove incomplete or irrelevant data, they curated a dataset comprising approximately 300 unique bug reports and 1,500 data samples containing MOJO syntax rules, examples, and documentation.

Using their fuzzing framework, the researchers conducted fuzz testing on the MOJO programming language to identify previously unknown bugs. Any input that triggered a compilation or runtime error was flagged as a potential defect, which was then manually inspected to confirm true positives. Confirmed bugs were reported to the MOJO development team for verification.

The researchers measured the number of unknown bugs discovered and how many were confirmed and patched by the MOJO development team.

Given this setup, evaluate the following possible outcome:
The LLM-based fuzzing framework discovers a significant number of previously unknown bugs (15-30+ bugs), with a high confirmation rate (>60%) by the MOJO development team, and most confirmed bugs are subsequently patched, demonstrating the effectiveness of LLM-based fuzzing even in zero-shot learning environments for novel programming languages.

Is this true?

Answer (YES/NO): NO